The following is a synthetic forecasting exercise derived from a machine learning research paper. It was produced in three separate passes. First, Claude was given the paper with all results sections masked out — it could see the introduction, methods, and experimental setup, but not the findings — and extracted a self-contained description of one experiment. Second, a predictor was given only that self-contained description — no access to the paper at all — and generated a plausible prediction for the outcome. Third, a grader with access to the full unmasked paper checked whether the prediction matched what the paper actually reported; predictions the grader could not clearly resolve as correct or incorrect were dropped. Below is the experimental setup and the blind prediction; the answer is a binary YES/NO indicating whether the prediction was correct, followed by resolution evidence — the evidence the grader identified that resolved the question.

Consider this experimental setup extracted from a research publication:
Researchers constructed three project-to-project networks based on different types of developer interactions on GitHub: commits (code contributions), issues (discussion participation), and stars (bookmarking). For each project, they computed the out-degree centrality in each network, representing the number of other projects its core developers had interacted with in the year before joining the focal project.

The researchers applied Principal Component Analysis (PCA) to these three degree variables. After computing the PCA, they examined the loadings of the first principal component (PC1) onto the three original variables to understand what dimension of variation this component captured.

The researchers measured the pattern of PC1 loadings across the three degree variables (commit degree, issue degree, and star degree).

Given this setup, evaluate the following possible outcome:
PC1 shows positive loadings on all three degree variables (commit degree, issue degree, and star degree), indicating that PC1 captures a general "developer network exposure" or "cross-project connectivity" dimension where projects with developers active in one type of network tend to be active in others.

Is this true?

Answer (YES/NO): YES